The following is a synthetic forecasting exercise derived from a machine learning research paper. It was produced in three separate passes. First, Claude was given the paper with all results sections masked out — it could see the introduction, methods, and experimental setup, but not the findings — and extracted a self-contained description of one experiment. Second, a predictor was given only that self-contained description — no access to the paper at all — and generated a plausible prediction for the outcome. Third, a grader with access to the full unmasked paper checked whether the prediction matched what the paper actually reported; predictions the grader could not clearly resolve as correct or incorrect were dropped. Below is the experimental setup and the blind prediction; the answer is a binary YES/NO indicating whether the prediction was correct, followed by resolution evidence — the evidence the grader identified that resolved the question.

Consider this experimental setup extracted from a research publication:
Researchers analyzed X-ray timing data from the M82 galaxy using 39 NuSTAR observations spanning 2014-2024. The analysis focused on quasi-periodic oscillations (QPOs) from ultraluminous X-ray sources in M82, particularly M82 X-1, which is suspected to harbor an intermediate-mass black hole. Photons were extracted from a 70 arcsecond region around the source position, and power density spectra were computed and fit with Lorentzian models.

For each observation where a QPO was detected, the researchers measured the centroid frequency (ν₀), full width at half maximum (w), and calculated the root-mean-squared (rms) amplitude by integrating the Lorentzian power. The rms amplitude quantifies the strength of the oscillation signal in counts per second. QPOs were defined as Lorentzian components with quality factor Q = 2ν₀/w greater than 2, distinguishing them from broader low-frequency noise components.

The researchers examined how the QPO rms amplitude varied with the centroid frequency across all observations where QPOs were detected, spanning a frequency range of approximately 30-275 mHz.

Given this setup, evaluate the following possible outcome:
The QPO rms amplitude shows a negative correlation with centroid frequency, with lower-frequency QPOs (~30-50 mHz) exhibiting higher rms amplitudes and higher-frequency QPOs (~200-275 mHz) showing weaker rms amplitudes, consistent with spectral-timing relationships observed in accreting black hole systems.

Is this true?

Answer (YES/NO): NO